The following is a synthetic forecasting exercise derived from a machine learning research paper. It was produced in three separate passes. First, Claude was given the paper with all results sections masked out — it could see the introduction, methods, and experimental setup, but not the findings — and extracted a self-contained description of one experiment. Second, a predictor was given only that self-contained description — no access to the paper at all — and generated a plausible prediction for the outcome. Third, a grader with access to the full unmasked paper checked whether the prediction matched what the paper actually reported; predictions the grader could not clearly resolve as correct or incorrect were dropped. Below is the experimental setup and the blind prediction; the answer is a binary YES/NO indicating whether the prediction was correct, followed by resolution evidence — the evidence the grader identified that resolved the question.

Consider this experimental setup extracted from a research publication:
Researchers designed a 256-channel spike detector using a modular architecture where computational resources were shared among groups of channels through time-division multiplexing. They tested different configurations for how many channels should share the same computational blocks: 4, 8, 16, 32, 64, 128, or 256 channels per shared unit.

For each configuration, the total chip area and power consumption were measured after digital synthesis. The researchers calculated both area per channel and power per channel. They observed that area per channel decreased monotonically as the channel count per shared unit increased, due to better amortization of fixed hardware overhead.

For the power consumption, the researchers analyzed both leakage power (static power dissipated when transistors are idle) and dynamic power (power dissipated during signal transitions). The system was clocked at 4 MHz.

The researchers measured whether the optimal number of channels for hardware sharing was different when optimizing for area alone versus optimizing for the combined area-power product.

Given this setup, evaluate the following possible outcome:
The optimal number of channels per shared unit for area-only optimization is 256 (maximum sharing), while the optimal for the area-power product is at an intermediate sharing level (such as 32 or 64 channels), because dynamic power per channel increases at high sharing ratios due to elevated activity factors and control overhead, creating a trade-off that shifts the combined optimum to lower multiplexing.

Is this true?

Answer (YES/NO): YES